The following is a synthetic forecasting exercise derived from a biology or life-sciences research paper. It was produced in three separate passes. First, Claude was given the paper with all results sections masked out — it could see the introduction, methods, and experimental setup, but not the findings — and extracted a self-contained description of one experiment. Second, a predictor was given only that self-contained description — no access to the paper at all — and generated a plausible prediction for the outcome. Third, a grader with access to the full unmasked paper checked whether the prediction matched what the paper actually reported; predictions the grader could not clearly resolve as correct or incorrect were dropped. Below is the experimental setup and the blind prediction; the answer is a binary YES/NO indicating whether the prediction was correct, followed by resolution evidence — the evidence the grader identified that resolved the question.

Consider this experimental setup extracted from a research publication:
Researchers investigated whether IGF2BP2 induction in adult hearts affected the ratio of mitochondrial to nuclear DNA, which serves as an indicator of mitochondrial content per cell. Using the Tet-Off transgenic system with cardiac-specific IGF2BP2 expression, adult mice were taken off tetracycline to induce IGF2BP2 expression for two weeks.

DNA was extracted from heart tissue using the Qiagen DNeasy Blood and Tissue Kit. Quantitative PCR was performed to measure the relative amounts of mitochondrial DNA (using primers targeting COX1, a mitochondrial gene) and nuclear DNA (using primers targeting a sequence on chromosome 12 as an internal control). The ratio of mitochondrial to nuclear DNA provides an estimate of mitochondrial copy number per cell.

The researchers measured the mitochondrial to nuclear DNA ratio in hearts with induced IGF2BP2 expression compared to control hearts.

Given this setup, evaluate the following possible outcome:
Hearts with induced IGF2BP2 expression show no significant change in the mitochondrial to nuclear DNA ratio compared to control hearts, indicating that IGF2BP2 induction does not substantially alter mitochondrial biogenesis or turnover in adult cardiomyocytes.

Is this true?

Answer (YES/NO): NO